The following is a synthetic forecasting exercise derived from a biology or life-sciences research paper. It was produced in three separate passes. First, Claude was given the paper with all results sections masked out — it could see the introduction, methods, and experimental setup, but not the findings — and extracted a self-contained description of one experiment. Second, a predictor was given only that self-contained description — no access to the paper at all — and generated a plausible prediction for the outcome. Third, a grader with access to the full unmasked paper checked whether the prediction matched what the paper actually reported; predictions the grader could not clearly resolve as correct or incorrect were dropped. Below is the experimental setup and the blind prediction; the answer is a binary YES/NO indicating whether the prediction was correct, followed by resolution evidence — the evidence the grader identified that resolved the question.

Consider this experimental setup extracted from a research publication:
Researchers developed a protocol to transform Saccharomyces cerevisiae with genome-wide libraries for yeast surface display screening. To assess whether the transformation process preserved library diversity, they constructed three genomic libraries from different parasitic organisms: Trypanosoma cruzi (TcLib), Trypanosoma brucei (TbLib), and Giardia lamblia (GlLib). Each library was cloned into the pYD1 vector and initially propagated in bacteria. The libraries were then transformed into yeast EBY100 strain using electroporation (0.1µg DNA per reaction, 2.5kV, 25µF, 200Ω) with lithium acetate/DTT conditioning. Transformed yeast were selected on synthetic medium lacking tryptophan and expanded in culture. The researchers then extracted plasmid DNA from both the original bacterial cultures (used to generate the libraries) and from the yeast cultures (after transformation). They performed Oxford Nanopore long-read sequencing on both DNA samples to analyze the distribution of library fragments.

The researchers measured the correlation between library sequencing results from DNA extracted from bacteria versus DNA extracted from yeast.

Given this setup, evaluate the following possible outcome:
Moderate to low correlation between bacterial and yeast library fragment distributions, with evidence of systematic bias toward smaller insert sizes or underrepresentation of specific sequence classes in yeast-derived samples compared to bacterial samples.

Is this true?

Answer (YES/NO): NO